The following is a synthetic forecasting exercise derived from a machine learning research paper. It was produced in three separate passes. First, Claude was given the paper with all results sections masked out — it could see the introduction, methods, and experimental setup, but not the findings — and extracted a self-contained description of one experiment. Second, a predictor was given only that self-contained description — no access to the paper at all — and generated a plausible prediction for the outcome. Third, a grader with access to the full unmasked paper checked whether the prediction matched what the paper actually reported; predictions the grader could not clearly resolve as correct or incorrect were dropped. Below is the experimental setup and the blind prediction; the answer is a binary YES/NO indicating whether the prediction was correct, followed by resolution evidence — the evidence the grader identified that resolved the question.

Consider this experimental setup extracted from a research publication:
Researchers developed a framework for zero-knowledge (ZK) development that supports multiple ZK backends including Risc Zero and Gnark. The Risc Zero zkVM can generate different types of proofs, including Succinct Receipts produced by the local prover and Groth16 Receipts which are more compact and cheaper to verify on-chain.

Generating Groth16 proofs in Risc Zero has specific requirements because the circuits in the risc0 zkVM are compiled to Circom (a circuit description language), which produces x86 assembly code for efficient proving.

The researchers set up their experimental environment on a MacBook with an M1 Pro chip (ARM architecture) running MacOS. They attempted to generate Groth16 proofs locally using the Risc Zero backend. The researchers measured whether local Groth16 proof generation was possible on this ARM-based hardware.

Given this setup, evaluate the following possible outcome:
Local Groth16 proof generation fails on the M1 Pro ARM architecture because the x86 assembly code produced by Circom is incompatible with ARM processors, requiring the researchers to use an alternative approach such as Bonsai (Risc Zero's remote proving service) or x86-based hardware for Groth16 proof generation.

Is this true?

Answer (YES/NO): YES